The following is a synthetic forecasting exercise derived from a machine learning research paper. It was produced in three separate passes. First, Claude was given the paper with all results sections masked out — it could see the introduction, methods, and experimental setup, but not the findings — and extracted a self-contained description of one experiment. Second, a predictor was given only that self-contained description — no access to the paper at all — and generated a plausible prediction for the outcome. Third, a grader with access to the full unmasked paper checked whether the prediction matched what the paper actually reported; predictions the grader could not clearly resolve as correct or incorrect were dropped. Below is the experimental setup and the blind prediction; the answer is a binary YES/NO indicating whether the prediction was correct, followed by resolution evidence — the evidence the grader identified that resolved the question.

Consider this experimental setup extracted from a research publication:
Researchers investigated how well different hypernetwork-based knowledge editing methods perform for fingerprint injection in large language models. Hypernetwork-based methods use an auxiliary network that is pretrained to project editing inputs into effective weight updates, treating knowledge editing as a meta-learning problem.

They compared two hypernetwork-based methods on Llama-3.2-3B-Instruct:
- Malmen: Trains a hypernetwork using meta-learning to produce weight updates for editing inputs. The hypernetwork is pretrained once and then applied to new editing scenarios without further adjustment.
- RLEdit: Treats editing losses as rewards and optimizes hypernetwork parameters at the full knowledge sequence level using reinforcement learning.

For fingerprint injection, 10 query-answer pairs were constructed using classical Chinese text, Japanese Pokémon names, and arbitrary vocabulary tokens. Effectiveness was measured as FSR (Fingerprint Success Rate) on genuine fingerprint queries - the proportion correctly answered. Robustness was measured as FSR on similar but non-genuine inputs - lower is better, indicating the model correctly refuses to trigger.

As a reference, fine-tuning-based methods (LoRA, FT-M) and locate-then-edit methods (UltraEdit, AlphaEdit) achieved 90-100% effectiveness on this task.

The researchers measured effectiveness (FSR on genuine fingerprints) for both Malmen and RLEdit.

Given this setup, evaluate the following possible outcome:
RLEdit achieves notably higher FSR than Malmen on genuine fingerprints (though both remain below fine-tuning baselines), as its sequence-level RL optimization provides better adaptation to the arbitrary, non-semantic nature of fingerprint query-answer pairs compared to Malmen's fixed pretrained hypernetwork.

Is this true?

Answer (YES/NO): NO